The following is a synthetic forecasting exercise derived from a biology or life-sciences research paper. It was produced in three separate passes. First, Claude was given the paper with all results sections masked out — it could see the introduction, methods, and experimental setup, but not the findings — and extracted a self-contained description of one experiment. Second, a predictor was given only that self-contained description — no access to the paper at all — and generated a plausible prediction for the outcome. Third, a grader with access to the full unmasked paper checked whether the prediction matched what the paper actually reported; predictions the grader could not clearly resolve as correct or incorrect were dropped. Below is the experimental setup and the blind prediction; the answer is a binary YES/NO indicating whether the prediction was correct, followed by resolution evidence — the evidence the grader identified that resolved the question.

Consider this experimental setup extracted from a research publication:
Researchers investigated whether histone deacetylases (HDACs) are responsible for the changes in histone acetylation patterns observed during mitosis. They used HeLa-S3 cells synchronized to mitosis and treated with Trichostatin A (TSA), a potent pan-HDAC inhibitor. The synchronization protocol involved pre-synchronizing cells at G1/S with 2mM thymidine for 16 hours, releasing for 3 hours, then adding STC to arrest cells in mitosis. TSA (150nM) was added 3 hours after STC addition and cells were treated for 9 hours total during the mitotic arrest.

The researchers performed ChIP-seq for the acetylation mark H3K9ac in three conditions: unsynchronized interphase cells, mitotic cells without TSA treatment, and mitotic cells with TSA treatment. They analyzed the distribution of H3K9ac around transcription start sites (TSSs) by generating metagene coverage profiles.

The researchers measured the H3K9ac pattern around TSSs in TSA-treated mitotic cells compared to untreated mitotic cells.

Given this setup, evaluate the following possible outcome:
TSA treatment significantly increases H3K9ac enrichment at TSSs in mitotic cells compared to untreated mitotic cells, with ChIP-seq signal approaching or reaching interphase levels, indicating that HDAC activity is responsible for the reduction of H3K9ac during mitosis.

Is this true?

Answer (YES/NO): YES